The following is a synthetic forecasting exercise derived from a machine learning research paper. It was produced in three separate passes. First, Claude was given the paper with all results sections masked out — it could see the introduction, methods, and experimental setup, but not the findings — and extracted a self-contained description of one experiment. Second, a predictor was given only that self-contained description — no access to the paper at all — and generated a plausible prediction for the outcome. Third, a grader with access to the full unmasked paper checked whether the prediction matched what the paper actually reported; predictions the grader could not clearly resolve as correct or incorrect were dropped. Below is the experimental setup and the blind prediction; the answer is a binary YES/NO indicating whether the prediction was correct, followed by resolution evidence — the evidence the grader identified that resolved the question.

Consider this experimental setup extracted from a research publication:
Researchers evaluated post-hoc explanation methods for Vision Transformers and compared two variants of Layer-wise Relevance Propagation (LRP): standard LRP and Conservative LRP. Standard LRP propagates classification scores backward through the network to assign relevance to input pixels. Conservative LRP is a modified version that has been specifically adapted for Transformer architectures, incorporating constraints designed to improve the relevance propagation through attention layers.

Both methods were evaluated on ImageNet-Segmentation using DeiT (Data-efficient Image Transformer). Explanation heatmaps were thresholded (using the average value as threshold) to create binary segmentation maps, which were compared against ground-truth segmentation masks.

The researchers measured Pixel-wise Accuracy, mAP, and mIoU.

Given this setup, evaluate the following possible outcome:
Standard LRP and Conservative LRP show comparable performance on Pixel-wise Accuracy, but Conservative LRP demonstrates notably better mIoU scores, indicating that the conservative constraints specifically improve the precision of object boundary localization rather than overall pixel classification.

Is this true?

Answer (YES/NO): NO